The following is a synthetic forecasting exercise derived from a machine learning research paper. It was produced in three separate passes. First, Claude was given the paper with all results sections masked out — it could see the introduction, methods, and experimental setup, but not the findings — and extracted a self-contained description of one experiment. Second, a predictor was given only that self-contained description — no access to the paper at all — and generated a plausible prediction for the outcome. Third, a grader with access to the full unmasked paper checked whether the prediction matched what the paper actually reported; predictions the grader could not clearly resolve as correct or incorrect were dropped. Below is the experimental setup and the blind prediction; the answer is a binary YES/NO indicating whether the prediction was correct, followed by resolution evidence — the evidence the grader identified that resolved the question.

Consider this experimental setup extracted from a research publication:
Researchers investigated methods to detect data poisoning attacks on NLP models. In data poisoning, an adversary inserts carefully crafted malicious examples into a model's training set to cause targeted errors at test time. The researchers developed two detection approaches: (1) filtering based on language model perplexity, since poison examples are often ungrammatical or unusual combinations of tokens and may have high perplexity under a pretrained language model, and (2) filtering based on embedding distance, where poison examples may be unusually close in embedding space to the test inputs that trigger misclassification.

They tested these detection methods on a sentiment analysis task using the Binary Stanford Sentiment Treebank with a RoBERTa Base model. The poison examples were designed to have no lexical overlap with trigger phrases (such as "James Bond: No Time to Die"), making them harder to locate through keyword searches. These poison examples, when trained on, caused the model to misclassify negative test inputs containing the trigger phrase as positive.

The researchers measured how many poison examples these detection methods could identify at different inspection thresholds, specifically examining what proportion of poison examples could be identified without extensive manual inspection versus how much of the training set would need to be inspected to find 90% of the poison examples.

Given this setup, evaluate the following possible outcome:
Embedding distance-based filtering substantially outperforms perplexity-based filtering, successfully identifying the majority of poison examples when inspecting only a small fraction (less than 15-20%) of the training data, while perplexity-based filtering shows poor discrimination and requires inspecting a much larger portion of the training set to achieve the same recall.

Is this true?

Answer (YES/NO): NO